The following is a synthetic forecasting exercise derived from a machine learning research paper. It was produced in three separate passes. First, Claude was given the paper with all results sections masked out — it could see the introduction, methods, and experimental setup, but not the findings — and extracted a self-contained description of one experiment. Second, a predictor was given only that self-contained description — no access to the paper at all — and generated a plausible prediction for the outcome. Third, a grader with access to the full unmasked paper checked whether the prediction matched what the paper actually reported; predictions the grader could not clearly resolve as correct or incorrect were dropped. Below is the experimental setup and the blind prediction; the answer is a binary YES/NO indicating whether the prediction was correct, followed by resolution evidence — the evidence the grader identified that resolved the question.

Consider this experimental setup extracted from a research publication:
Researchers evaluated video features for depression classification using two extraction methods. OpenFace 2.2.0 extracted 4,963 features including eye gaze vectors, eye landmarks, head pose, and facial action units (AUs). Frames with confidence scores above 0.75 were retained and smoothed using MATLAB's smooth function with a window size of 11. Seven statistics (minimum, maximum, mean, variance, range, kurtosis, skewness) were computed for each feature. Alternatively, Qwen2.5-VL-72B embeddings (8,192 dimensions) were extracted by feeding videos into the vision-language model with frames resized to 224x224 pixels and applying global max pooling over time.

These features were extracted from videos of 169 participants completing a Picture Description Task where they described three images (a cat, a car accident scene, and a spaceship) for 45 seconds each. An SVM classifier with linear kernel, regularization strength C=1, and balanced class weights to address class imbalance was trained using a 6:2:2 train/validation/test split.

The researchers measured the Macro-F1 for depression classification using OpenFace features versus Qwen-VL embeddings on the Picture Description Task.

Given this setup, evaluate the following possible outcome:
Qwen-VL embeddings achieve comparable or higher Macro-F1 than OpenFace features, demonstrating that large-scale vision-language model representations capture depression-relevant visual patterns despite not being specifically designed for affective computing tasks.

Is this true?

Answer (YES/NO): YES